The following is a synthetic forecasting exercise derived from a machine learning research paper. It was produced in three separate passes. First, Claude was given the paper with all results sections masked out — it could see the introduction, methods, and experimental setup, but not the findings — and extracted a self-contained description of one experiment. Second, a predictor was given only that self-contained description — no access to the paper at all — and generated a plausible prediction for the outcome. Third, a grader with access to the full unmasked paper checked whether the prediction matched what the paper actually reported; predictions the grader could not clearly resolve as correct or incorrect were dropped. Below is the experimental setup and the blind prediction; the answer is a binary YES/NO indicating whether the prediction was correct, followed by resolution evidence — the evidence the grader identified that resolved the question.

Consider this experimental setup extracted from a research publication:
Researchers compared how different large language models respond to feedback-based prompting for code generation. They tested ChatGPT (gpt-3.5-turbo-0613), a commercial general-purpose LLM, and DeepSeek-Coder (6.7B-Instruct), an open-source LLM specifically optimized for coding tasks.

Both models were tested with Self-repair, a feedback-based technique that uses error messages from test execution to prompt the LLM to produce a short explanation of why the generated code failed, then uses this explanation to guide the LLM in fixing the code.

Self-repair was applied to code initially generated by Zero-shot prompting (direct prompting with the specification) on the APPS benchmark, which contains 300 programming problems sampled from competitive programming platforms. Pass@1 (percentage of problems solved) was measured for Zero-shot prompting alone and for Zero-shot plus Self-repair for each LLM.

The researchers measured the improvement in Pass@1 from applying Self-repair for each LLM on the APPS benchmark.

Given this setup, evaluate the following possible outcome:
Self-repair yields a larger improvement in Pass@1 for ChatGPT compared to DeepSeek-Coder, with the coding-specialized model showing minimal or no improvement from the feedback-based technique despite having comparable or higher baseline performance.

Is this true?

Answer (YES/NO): NO